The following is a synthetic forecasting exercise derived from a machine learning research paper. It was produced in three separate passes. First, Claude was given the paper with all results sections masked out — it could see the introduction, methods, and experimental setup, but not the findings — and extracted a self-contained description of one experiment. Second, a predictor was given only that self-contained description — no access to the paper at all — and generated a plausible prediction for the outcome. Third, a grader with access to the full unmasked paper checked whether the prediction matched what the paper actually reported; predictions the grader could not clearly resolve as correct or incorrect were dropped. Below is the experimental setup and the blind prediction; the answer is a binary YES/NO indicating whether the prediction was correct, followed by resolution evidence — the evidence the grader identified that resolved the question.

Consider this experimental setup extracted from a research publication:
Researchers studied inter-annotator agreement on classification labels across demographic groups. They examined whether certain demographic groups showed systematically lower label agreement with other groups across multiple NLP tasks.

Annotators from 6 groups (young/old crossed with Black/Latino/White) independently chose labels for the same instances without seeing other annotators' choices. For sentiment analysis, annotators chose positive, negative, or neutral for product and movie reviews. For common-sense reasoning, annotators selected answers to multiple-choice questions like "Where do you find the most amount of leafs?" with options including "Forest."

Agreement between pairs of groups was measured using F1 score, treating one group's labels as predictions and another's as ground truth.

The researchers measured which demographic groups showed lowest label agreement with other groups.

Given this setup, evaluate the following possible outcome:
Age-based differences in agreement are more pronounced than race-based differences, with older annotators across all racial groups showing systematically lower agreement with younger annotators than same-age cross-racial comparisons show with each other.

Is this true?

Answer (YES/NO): NO